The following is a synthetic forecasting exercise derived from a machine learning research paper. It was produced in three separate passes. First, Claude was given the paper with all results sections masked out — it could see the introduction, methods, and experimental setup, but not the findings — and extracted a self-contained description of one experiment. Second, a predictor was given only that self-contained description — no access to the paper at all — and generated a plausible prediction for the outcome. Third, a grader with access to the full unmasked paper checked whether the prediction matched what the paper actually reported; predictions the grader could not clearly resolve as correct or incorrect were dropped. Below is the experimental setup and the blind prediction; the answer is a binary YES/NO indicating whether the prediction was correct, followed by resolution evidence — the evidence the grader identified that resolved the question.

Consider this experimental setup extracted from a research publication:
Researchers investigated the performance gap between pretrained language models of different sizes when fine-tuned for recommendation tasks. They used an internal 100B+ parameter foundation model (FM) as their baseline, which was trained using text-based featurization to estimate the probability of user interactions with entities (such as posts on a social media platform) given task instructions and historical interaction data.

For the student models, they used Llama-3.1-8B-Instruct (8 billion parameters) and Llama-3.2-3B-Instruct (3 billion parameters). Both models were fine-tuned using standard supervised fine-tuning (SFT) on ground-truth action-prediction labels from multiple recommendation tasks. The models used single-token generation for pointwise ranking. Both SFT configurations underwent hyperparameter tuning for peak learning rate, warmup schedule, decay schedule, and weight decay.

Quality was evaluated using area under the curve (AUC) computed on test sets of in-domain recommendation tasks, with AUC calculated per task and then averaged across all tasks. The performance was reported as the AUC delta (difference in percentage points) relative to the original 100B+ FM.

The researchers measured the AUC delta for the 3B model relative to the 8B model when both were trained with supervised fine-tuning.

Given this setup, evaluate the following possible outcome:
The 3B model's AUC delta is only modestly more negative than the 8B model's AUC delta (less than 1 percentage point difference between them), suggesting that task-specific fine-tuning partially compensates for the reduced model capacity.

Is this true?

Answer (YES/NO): YES